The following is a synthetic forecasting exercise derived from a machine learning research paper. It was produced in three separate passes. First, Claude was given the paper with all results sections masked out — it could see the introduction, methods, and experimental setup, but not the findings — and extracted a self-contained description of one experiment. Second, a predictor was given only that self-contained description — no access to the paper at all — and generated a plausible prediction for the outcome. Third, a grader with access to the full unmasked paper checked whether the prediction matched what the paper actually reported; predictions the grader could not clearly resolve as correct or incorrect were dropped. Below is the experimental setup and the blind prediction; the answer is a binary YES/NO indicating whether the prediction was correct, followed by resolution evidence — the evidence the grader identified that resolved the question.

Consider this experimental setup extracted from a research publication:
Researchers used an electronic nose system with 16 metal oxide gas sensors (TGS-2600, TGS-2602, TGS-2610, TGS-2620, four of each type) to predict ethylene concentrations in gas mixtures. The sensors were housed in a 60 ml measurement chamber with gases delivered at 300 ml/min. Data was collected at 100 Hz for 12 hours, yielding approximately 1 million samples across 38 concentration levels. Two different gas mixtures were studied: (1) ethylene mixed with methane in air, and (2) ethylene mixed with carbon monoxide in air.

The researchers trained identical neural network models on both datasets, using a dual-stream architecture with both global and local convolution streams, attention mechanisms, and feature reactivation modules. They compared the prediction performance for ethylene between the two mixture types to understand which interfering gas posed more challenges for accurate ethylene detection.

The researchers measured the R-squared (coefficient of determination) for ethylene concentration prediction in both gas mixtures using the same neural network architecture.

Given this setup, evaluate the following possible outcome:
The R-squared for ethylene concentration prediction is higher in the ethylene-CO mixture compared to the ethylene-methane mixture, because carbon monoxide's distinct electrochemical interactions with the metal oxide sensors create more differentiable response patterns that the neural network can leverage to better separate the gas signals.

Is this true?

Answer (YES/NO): YES